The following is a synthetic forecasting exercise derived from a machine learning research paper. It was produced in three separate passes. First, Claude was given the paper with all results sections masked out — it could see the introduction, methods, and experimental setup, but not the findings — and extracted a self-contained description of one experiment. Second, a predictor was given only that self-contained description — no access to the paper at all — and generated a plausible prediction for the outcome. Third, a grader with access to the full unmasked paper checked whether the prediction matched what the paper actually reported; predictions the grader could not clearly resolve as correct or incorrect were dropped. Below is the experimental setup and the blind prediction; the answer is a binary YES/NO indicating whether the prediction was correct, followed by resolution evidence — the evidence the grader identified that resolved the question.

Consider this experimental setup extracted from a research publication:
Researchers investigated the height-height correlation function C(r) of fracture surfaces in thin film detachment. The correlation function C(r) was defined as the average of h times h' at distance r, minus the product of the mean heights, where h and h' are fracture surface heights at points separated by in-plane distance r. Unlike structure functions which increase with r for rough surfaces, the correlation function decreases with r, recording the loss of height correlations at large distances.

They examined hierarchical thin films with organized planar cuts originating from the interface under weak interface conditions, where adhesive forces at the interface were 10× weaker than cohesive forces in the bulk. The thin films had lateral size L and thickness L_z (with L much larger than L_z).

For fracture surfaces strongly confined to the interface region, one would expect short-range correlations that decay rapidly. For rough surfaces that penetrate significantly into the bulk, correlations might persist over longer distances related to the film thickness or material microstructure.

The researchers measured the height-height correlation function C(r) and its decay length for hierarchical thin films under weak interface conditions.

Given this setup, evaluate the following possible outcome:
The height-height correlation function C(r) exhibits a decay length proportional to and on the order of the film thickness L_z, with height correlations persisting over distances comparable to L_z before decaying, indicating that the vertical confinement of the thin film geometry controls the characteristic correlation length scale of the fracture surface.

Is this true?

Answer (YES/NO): YES